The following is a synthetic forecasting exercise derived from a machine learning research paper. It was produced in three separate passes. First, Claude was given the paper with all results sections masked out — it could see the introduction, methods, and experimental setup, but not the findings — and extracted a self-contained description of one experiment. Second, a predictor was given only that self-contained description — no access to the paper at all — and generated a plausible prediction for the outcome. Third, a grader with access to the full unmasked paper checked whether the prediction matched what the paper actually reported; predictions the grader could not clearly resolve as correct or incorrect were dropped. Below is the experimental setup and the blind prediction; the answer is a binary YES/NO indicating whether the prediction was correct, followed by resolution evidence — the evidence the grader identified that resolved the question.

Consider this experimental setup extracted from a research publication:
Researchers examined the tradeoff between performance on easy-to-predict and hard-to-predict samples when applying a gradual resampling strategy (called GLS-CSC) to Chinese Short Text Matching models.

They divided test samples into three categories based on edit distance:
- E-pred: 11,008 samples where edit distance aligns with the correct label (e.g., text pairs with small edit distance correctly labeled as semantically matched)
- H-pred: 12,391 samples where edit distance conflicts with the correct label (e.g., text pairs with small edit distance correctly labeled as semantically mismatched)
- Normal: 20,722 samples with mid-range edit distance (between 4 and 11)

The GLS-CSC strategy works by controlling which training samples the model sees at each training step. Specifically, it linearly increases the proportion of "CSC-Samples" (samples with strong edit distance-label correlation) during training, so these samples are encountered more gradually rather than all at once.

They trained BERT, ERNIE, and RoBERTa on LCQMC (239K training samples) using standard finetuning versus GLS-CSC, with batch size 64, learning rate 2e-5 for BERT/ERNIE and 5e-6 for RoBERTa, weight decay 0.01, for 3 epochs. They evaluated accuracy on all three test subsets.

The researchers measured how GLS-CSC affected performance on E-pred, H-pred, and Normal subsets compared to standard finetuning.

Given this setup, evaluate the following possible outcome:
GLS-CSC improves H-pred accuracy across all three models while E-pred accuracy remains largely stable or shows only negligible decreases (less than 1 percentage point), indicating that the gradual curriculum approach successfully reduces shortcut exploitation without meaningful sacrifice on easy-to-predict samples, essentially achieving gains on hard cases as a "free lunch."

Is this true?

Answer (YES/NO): NO